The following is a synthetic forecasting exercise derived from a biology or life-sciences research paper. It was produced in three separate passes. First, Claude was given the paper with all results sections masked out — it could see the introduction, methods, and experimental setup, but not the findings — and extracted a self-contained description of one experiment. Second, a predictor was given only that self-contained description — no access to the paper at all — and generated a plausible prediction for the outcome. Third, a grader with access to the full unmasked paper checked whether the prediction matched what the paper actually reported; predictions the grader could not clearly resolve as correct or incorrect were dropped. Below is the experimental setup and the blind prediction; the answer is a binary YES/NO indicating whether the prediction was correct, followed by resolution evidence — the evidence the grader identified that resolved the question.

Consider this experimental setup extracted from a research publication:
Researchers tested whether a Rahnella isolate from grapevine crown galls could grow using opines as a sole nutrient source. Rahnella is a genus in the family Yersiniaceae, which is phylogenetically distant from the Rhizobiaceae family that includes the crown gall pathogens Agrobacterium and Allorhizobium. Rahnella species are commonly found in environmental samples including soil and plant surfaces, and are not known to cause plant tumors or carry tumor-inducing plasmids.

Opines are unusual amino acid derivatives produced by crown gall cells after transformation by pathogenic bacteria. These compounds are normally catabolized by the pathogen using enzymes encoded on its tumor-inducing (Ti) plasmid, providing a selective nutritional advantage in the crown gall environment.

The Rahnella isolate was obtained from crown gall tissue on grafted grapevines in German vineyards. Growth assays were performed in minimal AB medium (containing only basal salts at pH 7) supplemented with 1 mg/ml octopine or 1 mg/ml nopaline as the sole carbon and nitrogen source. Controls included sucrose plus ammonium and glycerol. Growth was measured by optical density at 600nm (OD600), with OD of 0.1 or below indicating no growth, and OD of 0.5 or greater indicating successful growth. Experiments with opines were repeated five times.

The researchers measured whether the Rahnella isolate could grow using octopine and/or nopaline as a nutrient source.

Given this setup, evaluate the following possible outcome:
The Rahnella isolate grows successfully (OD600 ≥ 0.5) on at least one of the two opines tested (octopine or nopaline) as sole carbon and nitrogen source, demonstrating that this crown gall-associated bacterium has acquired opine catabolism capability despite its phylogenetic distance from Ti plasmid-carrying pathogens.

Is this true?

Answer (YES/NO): NO